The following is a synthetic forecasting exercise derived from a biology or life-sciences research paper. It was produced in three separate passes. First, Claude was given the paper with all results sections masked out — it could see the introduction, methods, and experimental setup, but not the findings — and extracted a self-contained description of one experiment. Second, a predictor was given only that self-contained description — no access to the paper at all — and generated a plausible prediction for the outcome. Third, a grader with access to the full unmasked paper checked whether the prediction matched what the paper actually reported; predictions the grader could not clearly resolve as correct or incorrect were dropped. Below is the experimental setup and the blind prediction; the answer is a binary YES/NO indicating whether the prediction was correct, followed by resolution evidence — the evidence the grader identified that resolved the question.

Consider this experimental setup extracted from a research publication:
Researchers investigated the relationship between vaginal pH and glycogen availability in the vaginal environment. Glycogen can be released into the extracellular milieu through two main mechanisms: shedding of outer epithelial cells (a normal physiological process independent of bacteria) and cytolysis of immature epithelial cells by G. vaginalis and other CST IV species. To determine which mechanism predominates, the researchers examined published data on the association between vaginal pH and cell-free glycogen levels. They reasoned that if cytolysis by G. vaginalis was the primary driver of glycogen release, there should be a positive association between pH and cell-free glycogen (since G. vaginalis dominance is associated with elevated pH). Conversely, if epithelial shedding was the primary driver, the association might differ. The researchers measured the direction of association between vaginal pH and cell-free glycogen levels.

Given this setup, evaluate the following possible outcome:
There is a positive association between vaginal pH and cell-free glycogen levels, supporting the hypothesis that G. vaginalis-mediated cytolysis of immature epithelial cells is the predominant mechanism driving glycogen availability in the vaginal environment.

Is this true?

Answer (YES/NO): NO